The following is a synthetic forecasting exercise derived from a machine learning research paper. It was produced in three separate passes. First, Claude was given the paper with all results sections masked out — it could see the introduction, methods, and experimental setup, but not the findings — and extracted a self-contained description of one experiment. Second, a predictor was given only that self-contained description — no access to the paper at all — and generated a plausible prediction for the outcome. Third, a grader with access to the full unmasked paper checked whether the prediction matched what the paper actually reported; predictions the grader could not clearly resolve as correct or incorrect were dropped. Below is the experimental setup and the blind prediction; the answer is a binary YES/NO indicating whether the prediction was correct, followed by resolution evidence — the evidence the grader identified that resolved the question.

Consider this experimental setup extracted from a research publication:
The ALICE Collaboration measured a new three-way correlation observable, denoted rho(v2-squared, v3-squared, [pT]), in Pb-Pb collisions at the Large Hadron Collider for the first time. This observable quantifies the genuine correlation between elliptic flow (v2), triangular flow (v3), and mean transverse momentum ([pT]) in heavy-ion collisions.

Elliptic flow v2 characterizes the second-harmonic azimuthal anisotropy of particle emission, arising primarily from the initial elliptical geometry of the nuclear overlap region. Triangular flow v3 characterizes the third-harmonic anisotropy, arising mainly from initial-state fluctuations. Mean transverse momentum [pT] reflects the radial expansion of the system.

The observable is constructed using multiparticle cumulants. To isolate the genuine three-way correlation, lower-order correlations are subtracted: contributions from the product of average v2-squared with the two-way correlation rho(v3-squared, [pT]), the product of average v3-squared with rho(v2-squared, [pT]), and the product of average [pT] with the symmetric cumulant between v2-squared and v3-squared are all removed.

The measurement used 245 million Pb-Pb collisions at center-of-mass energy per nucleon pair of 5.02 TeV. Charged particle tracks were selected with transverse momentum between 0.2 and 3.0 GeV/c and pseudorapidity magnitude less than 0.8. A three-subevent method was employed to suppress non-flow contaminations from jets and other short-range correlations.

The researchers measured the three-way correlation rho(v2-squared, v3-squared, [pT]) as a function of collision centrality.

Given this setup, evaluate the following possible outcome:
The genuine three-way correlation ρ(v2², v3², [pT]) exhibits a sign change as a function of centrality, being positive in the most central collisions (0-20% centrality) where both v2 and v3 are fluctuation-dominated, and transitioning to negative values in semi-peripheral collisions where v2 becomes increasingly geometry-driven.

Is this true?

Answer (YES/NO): NO